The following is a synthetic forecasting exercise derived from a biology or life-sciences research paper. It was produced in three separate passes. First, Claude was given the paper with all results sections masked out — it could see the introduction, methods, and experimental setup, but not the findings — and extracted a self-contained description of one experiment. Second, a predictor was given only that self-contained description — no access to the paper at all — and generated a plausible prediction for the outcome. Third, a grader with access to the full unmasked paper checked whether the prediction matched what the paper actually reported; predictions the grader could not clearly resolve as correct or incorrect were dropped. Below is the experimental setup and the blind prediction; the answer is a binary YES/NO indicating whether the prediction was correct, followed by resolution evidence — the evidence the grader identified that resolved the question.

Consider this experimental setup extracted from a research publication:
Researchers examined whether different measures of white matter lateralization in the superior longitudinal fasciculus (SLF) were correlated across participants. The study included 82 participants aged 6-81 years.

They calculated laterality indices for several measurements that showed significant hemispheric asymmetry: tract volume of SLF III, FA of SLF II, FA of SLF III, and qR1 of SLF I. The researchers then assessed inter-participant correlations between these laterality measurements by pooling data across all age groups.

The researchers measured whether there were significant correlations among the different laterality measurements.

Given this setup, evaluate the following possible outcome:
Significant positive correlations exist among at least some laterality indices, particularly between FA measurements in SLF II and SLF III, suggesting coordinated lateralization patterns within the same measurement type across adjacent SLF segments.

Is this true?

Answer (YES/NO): NO